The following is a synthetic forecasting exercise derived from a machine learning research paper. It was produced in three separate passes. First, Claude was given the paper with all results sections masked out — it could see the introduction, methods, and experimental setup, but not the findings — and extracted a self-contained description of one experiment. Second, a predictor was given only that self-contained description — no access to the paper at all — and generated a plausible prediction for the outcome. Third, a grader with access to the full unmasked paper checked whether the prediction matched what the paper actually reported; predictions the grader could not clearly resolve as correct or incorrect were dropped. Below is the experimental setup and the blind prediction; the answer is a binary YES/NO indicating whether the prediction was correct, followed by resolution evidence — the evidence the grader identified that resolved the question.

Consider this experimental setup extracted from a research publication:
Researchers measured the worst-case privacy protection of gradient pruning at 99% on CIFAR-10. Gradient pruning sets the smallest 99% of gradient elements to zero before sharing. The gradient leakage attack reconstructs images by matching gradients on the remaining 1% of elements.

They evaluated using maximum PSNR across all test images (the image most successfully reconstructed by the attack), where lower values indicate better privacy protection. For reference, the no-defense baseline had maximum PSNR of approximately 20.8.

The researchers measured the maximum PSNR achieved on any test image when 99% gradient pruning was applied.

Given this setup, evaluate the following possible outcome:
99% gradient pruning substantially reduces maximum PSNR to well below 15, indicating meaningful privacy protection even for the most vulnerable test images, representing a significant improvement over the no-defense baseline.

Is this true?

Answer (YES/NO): YES